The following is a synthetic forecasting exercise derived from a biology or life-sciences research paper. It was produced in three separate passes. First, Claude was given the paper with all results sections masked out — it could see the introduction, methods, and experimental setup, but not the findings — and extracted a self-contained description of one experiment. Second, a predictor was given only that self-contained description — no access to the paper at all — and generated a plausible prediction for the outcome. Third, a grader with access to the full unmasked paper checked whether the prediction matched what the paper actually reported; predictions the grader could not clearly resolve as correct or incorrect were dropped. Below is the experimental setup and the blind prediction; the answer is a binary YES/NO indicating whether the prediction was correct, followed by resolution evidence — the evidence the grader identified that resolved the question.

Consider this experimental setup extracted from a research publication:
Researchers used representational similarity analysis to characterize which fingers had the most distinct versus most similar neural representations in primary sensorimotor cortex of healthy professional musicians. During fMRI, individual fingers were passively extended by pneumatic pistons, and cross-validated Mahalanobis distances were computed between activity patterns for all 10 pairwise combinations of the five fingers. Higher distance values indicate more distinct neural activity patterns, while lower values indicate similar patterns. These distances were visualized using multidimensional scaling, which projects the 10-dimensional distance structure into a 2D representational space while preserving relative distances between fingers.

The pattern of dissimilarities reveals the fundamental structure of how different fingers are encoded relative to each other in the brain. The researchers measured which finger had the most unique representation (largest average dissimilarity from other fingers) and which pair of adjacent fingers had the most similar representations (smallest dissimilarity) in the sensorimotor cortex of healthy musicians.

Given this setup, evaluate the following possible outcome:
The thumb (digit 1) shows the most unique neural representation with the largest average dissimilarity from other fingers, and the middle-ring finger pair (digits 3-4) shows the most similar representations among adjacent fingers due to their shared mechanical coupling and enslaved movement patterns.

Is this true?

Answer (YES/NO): YES